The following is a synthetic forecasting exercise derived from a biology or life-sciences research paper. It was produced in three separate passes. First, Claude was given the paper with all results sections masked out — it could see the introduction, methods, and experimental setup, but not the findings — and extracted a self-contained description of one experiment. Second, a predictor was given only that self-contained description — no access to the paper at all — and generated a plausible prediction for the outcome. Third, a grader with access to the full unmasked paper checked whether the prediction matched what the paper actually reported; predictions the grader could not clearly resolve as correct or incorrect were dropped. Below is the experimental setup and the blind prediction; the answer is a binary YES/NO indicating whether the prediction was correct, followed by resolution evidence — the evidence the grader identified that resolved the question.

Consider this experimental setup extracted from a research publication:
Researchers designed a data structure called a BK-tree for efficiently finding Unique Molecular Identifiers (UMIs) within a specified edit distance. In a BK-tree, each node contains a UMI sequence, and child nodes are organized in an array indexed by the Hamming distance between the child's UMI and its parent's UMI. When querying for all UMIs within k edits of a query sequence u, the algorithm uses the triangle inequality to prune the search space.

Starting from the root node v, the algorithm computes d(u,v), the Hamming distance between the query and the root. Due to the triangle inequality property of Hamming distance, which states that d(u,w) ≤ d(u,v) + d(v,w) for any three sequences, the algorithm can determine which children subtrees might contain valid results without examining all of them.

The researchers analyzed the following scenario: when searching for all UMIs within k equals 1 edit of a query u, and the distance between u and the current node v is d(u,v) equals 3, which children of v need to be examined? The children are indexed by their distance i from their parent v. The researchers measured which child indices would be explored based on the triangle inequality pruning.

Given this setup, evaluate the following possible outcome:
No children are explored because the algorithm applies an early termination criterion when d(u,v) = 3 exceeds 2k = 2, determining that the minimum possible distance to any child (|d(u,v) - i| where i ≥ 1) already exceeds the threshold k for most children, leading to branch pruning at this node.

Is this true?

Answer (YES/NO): NO